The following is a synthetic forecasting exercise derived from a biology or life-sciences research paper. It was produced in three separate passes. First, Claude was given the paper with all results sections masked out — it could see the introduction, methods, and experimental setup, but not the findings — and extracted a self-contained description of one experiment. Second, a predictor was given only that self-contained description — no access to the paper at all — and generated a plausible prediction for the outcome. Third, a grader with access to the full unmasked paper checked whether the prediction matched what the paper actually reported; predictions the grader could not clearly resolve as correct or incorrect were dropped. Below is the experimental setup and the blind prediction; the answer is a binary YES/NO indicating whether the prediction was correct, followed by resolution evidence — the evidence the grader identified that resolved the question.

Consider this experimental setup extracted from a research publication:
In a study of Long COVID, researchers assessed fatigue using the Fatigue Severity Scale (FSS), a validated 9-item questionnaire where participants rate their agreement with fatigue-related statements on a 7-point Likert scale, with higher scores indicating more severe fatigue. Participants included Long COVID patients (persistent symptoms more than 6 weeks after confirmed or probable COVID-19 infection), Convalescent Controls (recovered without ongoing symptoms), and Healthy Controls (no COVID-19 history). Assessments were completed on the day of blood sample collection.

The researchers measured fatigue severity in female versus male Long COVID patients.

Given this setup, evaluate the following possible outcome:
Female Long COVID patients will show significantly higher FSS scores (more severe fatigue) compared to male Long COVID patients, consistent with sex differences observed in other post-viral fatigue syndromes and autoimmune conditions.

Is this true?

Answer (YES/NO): NO